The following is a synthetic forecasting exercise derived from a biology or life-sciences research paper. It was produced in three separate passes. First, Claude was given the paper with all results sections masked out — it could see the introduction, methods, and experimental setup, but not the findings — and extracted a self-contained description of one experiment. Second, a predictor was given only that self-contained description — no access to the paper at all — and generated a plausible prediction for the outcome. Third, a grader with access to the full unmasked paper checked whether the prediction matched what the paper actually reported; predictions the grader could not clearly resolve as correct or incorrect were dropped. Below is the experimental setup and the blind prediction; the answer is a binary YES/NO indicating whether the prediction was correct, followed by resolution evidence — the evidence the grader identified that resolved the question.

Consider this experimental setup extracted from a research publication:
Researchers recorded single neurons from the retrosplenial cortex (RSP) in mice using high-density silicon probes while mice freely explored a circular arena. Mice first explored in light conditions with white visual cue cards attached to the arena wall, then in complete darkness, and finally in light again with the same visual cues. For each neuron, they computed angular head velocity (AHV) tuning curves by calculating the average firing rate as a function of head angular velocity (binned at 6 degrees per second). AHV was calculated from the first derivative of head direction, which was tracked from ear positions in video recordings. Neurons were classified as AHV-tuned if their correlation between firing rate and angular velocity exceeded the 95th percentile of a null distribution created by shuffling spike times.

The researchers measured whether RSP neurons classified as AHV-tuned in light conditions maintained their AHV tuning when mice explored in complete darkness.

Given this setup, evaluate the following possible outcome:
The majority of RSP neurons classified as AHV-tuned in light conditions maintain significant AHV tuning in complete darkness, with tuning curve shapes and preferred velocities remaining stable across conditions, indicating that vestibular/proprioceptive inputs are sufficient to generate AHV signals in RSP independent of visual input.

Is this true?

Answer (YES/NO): NO